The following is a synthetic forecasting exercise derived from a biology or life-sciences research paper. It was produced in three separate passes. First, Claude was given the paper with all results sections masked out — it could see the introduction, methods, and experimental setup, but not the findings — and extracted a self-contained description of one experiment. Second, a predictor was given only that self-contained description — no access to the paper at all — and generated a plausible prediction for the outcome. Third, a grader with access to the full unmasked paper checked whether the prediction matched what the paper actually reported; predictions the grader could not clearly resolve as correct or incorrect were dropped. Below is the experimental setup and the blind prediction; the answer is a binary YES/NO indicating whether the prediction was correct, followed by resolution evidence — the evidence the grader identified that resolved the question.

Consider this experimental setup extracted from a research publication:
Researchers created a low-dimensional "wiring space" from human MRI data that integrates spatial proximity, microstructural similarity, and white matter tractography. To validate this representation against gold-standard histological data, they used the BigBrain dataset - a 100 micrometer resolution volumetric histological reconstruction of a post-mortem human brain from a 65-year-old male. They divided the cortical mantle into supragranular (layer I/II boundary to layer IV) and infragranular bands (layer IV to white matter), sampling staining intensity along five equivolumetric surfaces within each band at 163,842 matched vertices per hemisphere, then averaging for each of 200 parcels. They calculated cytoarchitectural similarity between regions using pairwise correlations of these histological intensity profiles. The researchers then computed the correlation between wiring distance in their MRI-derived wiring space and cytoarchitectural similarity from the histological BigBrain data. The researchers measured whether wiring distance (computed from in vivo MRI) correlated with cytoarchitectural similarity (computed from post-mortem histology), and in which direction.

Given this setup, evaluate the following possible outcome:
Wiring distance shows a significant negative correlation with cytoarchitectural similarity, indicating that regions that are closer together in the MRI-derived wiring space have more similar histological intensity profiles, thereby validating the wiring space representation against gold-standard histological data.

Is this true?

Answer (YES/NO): YES